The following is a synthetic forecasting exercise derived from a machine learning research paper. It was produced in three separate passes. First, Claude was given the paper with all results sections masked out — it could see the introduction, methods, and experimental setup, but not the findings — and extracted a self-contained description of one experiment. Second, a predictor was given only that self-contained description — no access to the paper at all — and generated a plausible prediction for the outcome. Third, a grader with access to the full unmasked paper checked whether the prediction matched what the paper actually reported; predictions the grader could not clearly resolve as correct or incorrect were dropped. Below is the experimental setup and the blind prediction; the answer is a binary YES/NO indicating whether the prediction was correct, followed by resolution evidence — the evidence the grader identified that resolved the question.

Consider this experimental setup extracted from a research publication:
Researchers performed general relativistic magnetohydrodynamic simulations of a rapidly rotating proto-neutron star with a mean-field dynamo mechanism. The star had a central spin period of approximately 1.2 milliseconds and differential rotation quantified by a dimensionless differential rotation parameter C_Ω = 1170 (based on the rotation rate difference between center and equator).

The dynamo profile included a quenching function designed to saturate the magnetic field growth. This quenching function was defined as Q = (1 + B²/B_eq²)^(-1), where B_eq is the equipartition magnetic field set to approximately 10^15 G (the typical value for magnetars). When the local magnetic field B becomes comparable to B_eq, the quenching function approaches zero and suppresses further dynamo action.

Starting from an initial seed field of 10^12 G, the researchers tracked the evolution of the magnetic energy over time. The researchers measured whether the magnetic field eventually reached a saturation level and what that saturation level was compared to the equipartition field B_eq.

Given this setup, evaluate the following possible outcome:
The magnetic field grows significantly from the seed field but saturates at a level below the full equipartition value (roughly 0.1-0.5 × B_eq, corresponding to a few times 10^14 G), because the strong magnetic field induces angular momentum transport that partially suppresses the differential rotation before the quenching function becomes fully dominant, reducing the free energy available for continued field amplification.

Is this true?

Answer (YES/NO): NO